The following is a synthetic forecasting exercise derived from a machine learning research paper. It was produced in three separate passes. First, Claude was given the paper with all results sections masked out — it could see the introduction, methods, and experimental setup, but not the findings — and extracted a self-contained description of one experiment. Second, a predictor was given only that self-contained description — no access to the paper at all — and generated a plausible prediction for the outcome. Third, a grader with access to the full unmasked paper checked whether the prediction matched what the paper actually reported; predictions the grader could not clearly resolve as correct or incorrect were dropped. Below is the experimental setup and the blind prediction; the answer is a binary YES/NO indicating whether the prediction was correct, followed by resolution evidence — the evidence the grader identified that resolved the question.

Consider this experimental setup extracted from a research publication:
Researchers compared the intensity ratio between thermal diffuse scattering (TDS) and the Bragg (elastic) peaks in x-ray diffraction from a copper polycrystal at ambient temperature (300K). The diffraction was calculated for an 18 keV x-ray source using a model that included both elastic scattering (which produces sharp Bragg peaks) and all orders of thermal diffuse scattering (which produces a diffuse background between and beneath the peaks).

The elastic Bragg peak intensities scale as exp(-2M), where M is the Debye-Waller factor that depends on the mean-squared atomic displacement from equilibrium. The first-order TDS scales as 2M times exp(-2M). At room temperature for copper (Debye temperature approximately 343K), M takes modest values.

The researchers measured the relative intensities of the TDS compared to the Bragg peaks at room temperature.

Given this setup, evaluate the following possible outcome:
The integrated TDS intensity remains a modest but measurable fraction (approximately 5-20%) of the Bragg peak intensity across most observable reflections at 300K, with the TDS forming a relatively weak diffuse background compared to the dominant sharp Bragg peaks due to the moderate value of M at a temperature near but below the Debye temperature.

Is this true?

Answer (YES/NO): NO